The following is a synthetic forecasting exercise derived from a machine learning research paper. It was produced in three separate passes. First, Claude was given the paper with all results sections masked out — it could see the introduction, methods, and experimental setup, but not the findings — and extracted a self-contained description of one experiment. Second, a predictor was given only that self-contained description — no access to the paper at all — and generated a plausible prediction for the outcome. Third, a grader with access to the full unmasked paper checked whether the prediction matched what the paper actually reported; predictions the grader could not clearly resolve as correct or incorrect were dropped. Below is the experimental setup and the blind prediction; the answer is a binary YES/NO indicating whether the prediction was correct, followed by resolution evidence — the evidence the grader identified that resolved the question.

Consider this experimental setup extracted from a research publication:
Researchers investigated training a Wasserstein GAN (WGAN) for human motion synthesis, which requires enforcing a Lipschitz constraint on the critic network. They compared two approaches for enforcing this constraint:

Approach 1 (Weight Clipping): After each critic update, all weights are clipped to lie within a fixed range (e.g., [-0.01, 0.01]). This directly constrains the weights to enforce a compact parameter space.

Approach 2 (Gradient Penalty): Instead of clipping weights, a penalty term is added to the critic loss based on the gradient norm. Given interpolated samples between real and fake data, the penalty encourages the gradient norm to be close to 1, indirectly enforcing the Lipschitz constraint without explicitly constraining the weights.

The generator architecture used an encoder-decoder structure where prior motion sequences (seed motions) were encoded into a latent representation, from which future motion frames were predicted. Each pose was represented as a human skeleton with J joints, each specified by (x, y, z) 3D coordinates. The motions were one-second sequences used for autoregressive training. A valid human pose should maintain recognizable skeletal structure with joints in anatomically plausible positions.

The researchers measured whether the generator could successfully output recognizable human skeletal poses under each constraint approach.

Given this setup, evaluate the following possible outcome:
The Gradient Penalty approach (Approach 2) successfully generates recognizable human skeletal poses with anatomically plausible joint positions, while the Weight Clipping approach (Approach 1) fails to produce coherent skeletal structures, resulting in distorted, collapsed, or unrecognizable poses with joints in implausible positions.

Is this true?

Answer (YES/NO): YES